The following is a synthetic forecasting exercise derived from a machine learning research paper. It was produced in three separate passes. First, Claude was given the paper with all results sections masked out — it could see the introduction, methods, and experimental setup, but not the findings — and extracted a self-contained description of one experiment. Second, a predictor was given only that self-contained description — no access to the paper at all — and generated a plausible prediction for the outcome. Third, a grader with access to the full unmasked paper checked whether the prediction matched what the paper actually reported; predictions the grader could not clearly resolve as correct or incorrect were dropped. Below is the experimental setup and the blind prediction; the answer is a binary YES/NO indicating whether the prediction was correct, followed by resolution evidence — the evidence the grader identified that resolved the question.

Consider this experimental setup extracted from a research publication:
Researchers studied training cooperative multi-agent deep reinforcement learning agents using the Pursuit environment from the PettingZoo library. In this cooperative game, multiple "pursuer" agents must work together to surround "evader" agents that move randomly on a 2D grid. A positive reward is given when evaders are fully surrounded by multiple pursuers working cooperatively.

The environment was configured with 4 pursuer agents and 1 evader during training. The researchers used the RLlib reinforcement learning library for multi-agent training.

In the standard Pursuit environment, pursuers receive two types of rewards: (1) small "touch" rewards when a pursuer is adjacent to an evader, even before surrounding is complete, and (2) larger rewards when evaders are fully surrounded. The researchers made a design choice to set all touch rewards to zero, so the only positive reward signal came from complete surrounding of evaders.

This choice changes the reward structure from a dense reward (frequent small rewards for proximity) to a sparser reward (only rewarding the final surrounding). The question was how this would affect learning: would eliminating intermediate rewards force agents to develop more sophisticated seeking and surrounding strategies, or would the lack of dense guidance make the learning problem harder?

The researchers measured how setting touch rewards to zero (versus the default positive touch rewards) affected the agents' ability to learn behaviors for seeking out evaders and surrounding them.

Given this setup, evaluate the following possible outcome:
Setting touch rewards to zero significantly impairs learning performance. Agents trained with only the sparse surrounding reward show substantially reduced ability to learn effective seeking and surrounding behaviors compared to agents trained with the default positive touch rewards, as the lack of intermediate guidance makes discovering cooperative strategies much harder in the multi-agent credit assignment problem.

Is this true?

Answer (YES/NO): NO